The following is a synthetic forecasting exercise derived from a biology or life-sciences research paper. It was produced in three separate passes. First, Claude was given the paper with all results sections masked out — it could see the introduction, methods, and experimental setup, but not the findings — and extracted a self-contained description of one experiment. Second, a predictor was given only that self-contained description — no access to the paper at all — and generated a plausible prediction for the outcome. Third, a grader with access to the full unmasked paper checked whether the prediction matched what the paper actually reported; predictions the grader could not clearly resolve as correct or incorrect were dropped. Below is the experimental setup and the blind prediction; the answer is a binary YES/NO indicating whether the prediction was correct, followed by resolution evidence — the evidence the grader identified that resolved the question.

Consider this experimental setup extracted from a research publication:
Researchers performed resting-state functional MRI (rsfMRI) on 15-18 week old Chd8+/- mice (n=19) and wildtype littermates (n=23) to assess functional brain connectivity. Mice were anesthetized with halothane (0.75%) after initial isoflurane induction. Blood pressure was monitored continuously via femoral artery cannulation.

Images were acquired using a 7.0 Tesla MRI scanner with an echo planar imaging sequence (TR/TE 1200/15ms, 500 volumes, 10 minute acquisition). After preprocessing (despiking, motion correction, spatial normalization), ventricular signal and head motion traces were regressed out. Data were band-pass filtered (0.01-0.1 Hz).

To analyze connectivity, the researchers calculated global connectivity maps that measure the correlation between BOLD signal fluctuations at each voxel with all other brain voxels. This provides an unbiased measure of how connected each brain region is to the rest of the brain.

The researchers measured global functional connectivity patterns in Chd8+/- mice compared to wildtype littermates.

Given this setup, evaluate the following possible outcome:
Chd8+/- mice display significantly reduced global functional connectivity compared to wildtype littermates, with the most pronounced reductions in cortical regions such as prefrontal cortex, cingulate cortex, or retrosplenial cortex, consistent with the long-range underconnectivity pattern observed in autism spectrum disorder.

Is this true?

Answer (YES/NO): NO